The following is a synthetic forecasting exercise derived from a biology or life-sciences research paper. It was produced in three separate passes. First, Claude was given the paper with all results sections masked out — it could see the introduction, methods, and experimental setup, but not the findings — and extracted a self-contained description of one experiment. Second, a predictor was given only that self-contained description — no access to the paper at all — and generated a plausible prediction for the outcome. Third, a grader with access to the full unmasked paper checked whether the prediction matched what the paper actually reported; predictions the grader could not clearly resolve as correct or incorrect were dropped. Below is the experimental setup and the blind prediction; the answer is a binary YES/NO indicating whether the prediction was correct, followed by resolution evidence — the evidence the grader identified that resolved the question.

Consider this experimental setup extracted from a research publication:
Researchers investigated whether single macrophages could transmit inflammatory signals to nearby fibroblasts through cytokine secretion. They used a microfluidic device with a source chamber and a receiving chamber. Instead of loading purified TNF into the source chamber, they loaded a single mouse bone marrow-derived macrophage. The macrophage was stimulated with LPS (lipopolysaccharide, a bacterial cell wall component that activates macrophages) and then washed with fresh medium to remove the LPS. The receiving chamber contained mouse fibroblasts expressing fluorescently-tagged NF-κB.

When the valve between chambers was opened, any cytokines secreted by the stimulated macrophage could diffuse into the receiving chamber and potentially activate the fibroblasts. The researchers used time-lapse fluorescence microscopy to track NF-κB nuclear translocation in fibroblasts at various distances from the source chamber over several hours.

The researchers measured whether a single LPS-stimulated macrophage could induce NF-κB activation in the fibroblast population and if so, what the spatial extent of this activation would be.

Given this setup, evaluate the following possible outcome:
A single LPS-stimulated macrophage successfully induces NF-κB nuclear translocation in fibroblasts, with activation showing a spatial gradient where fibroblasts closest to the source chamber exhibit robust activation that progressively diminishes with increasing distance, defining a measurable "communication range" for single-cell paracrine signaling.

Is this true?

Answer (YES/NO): YES